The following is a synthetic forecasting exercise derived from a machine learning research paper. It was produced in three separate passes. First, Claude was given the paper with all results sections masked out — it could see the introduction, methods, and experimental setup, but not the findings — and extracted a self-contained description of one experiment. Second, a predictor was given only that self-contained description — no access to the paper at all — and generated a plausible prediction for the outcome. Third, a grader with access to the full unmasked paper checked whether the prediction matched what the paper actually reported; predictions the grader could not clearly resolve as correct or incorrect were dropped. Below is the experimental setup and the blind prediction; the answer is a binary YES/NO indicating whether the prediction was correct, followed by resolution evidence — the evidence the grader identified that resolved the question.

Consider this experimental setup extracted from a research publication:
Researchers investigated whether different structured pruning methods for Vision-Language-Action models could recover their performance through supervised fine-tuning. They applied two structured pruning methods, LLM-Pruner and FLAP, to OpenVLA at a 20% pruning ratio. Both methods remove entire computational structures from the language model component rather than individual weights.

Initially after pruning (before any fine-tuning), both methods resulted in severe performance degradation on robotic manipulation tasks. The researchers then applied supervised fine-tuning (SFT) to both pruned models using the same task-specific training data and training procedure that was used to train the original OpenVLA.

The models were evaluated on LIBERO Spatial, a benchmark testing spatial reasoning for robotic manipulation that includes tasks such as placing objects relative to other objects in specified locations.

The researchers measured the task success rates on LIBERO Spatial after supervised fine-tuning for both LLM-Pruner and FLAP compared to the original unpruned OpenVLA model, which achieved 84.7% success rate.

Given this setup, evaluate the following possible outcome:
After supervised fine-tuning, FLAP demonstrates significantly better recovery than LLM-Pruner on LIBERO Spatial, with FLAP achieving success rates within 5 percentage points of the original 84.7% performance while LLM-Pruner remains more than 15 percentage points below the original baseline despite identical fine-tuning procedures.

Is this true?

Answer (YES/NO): NO